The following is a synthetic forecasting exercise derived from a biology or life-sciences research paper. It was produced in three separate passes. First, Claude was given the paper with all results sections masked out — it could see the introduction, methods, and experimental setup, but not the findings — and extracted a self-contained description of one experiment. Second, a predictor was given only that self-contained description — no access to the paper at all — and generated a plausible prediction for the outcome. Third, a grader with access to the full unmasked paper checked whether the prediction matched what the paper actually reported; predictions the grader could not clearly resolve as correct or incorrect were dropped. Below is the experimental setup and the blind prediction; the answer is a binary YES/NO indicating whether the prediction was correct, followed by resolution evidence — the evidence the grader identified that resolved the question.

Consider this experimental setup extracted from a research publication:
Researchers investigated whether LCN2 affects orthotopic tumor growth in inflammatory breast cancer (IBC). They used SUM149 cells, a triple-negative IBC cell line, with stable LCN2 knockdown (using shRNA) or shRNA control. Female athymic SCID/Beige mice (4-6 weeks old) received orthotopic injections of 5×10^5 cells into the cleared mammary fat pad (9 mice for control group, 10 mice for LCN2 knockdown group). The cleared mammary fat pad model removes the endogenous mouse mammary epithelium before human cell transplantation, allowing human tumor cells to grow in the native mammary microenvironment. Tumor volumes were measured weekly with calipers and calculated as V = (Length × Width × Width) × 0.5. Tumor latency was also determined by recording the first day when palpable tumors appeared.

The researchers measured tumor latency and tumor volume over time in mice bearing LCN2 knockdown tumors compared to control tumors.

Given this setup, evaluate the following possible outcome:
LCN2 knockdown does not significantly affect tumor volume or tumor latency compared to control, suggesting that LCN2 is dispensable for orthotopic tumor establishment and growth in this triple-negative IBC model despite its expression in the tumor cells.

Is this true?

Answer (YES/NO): NO